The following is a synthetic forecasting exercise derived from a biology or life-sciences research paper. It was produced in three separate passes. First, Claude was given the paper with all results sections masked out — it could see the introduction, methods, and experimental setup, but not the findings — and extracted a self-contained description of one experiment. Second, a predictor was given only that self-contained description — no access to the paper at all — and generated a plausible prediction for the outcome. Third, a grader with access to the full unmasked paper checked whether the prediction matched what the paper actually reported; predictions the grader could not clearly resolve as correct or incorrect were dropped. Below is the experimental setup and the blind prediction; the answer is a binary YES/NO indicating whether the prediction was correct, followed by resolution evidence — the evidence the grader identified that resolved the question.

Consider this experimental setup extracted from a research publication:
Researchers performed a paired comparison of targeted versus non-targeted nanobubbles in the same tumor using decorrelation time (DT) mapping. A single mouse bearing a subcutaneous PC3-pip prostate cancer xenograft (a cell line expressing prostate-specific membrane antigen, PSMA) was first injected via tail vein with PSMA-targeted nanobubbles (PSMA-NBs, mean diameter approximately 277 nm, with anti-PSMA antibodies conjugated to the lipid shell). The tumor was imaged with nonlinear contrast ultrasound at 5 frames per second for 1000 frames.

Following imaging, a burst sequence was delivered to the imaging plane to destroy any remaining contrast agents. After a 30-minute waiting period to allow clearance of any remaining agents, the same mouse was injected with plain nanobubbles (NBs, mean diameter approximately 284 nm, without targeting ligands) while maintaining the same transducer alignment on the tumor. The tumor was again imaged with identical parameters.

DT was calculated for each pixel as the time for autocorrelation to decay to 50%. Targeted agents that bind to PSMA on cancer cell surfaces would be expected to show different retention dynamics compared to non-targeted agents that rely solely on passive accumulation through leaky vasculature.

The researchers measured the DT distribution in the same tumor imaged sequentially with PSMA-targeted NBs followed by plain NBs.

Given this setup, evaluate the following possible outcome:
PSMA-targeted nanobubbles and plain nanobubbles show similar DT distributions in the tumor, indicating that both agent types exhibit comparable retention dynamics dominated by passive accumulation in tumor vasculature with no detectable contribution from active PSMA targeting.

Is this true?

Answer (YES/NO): NO